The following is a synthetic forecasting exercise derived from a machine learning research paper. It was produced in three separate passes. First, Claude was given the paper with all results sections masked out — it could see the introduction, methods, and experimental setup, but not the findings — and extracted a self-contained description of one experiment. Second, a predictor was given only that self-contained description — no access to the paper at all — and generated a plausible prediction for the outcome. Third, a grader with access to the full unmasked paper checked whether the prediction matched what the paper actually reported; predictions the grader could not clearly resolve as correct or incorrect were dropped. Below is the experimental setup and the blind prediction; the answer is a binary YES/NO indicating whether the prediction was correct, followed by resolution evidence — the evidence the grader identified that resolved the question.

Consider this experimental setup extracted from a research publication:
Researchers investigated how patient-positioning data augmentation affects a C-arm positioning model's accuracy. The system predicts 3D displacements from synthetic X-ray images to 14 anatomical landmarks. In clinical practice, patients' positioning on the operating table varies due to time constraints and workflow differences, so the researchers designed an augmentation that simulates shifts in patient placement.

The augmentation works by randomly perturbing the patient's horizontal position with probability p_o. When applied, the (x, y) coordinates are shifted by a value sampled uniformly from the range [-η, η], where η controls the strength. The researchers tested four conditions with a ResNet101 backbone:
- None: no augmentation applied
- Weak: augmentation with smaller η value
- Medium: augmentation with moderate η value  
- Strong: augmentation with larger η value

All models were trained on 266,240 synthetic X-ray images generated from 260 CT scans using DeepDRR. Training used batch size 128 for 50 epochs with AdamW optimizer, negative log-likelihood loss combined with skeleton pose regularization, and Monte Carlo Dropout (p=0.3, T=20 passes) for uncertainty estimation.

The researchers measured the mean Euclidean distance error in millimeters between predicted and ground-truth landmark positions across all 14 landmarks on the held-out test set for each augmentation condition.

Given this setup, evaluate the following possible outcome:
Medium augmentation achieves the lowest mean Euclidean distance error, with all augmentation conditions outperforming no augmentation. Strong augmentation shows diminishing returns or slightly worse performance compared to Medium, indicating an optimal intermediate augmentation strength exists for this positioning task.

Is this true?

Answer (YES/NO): YES